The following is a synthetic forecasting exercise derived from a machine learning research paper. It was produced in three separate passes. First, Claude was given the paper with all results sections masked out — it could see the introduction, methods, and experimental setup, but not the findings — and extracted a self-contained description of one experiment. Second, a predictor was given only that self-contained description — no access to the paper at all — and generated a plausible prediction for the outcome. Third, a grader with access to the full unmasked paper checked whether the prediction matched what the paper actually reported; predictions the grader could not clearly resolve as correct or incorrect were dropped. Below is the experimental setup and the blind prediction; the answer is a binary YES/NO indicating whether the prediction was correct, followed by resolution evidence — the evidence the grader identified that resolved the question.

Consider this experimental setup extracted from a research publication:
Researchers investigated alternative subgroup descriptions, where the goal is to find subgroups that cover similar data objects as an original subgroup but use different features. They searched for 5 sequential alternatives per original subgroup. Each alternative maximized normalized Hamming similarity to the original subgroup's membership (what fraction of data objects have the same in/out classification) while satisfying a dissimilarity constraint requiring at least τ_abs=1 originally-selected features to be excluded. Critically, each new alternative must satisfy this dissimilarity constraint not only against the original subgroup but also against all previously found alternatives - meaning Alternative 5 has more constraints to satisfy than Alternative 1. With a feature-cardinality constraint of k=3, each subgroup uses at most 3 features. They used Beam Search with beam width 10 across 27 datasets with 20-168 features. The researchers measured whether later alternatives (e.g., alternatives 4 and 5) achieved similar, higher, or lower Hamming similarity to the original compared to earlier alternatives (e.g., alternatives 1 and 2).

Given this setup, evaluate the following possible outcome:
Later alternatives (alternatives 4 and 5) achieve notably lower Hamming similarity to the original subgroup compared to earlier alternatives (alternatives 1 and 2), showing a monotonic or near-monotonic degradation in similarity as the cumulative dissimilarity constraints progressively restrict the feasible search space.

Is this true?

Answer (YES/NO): NO